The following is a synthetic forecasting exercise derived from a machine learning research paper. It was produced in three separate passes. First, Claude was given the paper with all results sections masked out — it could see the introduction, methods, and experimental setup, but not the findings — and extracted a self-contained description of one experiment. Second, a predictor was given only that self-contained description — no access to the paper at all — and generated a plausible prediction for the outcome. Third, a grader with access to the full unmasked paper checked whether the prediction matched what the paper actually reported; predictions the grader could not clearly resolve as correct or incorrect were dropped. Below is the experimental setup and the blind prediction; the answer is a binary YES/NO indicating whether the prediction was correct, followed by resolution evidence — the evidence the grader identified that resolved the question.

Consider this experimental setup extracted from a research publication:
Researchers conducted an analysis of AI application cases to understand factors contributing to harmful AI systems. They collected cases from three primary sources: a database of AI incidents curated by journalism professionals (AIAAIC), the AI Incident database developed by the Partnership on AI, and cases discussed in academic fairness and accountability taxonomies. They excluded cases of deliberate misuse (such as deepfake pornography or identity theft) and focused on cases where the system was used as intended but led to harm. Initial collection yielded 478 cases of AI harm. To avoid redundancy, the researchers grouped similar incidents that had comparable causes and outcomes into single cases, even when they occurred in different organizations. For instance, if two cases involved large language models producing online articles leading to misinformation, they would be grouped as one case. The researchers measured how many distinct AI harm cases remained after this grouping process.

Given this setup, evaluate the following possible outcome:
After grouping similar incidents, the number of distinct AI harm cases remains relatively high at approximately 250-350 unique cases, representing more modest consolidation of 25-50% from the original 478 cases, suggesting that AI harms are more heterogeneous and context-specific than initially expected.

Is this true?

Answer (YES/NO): YES